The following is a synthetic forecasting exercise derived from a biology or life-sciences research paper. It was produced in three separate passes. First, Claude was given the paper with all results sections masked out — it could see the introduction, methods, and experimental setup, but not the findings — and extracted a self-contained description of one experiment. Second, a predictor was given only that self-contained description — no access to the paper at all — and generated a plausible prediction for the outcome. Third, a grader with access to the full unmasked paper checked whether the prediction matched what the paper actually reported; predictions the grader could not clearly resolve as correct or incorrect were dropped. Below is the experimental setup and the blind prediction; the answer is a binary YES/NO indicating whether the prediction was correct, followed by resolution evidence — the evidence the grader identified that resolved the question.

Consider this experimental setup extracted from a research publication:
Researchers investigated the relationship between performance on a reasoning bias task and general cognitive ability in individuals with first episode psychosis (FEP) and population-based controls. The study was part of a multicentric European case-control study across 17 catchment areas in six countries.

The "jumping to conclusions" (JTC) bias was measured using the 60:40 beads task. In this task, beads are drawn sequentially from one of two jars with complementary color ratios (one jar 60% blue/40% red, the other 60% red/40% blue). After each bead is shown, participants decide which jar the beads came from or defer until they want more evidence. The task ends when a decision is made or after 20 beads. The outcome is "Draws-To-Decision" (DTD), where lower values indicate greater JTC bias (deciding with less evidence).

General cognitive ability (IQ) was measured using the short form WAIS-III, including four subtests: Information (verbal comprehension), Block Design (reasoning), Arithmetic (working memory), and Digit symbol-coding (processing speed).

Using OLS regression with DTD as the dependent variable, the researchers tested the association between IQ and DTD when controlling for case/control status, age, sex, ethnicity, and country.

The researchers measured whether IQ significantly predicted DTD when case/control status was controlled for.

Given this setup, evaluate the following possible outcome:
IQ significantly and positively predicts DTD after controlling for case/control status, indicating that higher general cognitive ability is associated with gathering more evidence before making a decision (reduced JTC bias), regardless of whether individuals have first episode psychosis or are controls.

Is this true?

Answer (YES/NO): YES